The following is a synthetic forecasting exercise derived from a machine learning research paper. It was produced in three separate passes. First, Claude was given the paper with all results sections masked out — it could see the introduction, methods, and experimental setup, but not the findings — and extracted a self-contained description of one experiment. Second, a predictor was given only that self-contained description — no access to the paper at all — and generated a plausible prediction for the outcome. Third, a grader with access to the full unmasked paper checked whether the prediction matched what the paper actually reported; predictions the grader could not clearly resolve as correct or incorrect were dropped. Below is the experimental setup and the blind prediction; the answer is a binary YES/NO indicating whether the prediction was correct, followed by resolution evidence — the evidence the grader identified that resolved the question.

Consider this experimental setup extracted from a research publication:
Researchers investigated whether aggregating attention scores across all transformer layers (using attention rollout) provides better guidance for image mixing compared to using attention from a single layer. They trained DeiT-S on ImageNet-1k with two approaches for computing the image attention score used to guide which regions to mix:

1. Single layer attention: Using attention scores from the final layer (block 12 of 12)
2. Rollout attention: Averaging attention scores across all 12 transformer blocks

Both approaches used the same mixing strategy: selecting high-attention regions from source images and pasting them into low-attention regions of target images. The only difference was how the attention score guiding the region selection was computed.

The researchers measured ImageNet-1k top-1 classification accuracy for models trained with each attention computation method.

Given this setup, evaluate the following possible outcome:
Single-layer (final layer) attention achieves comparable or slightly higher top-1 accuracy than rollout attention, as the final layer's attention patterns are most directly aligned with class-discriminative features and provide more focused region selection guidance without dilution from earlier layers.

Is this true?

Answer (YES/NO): YES